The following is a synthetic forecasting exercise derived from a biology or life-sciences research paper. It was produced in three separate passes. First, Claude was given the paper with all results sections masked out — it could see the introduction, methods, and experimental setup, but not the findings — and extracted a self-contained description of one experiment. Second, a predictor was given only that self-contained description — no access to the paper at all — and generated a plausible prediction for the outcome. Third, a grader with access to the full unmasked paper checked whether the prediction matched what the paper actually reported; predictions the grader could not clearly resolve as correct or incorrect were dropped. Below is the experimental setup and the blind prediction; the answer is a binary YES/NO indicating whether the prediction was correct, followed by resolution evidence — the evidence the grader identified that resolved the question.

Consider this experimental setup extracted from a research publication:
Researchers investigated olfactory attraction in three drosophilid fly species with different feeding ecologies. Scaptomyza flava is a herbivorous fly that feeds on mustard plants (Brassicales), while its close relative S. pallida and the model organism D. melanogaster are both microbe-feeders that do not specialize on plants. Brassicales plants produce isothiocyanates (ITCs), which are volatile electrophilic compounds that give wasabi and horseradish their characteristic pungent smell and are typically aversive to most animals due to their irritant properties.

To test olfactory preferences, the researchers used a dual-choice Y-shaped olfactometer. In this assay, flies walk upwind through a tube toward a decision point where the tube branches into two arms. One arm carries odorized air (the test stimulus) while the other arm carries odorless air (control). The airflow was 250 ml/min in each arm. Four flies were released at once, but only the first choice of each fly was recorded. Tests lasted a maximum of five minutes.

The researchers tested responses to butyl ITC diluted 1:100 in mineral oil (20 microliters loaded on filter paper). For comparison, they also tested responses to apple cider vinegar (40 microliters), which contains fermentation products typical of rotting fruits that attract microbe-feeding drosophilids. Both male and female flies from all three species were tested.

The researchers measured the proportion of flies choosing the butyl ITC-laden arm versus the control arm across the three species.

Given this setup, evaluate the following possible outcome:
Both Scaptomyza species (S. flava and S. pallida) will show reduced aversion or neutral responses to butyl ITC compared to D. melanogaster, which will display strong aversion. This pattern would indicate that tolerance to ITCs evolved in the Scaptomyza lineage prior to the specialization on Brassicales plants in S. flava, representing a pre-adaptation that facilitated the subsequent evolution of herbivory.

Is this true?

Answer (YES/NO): NO